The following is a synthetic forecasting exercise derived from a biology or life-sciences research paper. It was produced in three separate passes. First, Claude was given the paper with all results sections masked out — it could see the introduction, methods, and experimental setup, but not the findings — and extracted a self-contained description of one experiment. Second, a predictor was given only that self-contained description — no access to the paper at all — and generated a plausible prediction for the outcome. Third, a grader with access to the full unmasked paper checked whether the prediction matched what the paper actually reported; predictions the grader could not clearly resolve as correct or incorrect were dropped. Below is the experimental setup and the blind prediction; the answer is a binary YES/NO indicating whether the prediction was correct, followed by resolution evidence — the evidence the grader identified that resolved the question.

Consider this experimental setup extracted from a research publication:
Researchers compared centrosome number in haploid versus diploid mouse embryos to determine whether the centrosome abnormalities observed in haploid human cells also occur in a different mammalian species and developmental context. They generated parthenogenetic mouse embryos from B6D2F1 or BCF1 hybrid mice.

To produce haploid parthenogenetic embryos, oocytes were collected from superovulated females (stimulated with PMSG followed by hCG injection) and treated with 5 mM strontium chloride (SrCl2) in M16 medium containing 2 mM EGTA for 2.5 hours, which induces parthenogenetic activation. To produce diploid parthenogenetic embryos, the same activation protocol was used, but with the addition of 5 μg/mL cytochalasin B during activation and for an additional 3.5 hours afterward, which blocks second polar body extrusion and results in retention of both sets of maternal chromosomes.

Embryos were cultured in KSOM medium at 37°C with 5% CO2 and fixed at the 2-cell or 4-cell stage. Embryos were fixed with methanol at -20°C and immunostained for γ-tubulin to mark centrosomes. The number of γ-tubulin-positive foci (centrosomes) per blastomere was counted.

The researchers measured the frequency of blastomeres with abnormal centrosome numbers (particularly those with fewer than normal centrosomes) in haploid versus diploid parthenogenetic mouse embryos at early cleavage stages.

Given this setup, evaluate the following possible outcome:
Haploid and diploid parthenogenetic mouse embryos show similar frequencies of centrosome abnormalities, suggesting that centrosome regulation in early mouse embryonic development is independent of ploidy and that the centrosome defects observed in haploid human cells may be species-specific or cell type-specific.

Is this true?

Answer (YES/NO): NO